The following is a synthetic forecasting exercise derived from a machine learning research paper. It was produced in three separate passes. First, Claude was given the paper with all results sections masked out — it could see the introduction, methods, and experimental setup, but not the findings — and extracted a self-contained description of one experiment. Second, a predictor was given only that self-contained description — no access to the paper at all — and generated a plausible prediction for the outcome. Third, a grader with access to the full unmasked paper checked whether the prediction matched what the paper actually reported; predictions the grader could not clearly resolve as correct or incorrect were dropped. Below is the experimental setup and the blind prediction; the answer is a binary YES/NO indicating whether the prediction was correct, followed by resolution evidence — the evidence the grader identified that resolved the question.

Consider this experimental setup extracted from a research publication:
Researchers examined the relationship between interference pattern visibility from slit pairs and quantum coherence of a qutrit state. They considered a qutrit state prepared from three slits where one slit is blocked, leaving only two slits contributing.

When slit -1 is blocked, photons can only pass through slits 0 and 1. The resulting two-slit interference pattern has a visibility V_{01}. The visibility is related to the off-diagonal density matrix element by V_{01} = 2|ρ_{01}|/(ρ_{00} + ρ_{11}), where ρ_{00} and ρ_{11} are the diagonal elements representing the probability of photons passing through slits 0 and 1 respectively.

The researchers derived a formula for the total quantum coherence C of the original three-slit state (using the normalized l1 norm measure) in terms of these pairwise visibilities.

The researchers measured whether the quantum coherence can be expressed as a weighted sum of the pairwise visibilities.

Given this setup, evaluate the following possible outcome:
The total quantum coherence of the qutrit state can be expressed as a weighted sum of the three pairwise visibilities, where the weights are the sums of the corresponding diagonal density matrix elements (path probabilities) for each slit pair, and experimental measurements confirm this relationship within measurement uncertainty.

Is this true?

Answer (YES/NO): YES